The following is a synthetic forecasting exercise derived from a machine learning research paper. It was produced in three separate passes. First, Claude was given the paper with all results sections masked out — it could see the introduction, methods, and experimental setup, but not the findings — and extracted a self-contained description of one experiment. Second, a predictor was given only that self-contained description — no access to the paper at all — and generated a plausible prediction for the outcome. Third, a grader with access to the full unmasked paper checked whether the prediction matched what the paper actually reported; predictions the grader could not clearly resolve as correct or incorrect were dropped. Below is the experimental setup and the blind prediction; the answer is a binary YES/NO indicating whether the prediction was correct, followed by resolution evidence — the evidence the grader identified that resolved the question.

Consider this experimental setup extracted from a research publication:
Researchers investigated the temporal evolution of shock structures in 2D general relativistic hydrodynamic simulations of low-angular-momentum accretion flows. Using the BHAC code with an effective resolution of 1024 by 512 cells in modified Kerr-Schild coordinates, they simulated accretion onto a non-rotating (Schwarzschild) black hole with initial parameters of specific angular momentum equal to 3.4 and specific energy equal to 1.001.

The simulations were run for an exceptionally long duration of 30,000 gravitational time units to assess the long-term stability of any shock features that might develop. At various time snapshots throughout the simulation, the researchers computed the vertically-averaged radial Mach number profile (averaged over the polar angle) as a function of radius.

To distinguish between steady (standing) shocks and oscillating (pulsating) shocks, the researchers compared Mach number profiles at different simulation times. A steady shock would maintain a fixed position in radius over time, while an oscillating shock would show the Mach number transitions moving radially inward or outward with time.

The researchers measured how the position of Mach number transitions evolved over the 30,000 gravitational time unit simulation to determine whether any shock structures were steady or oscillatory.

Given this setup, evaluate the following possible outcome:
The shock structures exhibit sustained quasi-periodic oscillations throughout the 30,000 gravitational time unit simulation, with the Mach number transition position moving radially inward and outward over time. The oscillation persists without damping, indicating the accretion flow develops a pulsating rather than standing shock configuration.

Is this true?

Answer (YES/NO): NO